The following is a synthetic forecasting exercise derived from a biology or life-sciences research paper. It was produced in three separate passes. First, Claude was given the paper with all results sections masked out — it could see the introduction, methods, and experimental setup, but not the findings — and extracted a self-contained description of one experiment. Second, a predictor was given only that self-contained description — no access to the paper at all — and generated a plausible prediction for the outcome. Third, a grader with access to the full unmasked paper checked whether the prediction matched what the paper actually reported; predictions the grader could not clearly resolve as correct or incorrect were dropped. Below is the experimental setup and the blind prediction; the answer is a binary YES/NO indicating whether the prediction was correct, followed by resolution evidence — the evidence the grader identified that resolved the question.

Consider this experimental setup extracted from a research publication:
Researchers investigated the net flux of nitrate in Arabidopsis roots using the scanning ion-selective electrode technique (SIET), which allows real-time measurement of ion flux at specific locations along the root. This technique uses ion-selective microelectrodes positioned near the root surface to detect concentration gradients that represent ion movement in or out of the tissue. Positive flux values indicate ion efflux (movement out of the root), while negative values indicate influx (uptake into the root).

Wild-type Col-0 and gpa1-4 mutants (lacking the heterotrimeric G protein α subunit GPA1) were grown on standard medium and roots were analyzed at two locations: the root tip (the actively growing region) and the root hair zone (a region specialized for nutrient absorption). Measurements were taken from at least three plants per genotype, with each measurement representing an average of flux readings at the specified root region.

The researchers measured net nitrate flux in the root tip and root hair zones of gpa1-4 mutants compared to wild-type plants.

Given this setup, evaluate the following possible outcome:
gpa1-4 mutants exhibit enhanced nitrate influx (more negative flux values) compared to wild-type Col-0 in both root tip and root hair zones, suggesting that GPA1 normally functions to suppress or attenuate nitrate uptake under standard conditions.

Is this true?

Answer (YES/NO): NO